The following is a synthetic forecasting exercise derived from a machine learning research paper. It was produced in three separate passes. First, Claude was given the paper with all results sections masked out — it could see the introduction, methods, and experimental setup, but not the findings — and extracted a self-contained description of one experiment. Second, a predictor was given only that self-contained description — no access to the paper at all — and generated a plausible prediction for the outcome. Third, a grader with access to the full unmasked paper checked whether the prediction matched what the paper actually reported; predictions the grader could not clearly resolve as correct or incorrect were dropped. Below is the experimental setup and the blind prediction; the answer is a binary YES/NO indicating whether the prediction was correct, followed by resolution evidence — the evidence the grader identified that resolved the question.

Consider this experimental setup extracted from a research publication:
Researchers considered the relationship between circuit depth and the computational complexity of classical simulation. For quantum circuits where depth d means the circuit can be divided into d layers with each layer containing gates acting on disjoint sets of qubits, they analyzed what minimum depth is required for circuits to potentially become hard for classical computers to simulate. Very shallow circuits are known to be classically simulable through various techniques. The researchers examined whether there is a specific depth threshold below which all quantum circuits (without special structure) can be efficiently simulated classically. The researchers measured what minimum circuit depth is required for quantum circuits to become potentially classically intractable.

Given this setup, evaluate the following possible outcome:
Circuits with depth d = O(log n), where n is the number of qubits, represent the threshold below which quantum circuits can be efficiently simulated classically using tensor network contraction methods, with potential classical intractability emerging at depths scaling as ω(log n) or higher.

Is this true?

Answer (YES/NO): NO